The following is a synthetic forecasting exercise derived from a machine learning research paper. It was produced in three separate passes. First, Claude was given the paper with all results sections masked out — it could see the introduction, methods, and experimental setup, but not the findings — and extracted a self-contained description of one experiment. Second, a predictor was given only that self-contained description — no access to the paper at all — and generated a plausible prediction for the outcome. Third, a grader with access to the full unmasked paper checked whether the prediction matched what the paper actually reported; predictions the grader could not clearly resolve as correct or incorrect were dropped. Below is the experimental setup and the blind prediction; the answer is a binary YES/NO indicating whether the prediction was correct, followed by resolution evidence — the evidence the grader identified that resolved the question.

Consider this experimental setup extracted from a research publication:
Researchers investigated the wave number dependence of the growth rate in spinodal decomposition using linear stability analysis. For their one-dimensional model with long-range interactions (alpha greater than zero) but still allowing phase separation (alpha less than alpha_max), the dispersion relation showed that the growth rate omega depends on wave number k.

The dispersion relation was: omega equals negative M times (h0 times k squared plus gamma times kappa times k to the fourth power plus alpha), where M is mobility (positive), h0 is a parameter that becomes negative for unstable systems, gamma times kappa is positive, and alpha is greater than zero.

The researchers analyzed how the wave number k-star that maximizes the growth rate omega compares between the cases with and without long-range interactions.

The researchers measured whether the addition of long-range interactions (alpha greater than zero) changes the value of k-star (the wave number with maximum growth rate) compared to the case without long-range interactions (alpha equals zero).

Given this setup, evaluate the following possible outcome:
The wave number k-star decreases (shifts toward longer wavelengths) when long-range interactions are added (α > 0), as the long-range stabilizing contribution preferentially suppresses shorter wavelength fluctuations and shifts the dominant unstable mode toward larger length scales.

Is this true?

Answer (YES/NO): NO